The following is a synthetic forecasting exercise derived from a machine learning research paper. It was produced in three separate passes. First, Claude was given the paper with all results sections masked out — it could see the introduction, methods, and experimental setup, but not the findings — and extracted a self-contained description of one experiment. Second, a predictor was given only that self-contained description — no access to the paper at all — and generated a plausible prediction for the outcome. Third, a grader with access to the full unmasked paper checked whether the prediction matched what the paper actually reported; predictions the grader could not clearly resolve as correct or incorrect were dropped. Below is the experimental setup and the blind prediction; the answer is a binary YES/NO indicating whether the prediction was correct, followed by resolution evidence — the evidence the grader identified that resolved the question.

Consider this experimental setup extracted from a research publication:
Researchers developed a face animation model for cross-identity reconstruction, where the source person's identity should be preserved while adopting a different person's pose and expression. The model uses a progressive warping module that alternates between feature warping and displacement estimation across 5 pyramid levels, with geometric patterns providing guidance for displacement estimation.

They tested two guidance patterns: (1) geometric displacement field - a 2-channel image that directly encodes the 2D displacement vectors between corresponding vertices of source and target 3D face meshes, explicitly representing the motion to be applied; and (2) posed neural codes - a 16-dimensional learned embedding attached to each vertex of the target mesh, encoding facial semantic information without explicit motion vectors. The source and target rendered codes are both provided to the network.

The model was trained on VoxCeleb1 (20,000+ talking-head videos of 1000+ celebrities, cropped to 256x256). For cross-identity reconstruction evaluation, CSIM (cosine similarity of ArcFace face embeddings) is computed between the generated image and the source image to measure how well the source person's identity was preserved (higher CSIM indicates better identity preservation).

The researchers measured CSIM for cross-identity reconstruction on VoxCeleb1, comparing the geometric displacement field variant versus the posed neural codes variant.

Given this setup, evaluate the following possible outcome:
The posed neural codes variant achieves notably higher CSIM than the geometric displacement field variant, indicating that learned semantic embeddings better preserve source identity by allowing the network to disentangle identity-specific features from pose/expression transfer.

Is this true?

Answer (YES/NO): NO